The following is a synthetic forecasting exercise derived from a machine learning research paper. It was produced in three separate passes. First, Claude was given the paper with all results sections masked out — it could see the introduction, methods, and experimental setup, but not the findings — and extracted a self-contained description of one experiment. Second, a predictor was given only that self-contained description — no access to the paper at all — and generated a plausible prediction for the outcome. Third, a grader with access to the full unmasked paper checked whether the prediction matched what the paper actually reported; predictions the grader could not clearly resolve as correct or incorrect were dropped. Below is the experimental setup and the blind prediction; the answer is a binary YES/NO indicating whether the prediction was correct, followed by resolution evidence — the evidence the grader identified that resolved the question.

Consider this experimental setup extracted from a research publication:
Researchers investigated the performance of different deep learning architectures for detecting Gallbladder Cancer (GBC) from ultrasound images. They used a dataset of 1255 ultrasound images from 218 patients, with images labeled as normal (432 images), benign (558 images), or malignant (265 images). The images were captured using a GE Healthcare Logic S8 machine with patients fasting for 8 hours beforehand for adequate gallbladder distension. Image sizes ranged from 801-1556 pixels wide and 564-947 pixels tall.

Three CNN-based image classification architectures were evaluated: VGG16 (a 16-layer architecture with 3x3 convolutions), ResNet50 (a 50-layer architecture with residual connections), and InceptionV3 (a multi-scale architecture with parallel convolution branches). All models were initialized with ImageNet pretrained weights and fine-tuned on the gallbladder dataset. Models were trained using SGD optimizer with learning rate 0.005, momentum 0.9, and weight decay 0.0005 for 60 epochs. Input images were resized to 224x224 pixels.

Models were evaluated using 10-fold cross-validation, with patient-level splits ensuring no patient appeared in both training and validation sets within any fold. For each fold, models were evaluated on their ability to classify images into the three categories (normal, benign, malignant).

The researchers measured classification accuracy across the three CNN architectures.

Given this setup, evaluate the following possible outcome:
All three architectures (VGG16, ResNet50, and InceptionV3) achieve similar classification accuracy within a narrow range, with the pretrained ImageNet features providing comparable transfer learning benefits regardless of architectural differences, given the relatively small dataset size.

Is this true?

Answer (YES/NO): NO